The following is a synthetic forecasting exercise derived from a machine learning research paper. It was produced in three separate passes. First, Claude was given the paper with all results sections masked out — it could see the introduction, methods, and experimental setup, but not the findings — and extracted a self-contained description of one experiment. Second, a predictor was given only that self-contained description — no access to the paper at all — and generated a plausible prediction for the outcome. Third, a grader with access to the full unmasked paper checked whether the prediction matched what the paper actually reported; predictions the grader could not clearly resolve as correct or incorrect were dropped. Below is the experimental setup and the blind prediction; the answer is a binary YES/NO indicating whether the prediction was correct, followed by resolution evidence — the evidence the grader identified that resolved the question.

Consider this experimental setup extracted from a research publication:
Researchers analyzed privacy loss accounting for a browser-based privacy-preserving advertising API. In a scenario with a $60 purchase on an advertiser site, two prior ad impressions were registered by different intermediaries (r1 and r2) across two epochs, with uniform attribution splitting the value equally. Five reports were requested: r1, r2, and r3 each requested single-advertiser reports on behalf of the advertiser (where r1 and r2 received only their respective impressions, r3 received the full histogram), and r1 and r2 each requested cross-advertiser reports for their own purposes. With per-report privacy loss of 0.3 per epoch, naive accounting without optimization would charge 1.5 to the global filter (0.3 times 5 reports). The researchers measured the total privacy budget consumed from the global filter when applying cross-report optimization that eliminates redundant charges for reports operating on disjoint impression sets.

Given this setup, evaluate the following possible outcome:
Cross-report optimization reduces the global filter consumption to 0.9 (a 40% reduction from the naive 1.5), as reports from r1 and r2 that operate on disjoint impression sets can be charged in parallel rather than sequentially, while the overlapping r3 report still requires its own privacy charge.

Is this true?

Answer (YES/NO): YES